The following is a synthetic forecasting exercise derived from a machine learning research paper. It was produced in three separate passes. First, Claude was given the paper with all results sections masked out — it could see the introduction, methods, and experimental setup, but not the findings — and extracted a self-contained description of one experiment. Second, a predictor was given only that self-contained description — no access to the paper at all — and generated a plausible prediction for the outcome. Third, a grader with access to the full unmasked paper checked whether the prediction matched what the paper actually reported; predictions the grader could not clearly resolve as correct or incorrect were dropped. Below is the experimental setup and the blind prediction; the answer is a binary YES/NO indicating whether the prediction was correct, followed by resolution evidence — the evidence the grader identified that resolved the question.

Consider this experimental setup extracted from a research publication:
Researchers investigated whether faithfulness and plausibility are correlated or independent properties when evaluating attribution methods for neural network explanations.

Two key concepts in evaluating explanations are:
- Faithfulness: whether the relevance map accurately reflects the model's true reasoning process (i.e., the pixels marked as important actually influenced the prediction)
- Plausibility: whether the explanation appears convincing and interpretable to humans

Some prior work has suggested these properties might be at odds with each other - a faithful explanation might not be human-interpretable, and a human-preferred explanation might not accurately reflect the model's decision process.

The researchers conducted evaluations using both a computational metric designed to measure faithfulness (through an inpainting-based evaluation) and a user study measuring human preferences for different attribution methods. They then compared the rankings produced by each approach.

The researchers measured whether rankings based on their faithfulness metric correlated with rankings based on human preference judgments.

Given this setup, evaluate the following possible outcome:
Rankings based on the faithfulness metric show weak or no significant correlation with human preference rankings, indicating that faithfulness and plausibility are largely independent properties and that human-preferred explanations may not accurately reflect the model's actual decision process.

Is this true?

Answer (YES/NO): NO